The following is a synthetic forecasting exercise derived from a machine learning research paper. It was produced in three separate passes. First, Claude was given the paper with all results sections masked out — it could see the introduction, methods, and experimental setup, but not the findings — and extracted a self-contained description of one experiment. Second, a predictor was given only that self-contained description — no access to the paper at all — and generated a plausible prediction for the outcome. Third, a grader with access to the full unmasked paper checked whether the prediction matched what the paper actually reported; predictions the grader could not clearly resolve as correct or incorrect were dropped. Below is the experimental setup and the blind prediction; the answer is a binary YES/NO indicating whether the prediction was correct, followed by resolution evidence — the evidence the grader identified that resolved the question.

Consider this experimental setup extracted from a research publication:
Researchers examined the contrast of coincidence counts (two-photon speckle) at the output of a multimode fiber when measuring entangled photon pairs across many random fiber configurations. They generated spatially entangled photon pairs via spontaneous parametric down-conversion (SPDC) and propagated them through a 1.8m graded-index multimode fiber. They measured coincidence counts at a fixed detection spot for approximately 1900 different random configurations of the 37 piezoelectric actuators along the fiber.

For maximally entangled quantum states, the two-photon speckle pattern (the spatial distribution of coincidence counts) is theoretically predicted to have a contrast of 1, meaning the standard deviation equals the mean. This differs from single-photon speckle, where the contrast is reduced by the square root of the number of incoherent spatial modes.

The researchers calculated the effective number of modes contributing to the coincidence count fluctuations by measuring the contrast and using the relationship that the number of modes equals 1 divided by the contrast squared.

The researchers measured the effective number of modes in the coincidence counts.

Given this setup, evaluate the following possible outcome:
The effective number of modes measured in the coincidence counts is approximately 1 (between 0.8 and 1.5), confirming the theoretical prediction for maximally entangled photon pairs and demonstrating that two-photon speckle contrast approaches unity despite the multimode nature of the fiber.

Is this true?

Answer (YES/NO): YES